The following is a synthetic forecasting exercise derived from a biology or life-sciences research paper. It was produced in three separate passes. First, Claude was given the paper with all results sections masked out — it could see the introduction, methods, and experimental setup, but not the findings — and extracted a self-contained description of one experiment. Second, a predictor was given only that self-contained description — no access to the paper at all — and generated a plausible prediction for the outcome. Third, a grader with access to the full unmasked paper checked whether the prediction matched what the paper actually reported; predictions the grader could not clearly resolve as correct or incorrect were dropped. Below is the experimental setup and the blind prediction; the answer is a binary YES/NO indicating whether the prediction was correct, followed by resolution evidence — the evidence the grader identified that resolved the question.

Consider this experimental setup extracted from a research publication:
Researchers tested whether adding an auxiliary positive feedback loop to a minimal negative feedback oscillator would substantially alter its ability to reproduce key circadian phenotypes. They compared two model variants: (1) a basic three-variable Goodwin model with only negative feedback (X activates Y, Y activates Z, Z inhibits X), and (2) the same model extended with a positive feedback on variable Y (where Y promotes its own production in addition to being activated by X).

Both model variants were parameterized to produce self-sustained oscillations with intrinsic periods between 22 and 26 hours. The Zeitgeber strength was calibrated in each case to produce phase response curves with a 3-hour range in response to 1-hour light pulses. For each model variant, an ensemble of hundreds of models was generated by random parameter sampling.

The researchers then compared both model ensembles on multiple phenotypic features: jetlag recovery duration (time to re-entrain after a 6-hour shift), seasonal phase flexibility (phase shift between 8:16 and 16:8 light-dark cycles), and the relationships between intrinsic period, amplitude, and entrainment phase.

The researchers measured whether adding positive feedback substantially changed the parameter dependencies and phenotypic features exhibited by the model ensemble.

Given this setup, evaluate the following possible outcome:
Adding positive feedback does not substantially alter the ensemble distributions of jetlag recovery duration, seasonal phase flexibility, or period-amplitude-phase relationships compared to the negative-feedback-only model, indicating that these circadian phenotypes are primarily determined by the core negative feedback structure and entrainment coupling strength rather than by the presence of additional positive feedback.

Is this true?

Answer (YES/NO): YES